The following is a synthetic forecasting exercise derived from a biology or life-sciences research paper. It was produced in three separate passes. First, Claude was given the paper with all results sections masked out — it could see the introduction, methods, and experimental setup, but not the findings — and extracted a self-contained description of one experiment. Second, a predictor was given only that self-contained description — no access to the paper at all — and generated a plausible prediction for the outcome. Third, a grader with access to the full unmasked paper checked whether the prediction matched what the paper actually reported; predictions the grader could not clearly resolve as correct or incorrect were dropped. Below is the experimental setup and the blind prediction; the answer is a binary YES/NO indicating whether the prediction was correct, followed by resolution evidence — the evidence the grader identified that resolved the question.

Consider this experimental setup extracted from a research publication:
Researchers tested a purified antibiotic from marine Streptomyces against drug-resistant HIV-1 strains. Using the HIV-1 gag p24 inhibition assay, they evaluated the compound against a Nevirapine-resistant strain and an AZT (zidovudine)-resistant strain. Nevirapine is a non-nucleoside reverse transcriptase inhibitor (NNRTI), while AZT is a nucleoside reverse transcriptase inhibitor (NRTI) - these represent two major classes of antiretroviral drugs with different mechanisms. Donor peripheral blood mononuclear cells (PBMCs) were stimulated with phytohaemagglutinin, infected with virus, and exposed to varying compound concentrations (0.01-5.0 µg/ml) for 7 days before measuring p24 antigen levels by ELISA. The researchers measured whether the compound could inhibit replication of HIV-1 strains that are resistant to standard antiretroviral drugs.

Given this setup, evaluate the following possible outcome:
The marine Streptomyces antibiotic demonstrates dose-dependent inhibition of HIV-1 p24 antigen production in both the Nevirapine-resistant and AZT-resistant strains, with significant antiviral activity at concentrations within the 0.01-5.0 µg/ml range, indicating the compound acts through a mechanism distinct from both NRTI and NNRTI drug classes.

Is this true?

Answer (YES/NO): YES